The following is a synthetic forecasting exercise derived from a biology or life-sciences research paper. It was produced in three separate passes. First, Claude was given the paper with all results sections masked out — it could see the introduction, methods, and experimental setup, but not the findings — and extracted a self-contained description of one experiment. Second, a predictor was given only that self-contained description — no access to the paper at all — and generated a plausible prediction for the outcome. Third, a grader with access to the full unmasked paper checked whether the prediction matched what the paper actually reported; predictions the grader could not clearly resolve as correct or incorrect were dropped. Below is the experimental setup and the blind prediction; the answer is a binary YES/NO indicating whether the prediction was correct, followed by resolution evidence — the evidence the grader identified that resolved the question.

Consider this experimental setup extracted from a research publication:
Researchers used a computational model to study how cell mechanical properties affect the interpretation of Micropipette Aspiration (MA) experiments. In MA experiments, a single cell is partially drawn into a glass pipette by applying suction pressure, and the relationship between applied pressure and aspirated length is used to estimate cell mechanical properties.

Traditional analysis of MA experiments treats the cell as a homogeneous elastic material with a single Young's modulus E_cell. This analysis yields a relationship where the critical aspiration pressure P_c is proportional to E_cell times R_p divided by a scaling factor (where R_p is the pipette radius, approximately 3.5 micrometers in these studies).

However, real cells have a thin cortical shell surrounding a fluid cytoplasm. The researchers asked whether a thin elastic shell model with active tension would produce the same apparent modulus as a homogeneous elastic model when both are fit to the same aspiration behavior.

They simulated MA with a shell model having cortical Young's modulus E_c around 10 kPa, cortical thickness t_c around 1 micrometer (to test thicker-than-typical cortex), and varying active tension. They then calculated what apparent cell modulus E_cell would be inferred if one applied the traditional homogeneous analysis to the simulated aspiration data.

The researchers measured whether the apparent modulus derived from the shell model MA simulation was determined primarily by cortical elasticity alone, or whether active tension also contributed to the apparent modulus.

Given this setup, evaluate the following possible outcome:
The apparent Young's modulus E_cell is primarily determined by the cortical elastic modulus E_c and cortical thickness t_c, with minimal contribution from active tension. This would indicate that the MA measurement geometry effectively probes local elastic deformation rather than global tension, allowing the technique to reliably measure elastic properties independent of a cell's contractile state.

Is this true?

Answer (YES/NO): NO